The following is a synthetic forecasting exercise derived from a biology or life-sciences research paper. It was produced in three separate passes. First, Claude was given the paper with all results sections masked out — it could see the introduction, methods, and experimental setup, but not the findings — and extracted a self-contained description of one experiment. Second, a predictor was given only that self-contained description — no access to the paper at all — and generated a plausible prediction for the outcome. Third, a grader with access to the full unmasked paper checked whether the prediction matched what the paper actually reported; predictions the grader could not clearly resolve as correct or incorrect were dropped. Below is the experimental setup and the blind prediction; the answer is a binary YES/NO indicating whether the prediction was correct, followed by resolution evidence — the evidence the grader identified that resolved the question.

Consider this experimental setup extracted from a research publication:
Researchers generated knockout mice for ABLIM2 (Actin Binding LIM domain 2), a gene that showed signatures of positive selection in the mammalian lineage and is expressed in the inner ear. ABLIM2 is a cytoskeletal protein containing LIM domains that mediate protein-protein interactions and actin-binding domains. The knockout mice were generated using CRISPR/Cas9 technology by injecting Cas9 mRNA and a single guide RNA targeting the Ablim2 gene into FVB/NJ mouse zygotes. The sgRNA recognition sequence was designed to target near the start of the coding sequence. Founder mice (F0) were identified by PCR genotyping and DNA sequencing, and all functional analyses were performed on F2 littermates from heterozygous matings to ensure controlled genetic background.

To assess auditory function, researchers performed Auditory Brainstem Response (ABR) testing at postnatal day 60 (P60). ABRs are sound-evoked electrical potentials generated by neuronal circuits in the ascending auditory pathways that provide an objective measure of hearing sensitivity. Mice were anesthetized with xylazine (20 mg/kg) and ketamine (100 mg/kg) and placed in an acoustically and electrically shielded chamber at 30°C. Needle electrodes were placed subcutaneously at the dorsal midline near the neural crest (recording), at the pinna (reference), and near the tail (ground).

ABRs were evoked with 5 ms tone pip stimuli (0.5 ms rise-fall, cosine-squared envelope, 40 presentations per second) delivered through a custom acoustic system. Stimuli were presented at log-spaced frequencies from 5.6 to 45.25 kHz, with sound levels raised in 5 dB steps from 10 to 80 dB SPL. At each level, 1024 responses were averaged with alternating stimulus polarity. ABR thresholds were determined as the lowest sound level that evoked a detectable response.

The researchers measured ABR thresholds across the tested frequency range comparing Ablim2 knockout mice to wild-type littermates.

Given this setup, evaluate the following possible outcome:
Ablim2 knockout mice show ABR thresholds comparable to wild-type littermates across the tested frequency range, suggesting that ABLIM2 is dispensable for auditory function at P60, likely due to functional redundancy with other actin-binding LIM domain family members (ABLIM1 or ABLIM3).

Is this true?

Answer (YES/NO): YES